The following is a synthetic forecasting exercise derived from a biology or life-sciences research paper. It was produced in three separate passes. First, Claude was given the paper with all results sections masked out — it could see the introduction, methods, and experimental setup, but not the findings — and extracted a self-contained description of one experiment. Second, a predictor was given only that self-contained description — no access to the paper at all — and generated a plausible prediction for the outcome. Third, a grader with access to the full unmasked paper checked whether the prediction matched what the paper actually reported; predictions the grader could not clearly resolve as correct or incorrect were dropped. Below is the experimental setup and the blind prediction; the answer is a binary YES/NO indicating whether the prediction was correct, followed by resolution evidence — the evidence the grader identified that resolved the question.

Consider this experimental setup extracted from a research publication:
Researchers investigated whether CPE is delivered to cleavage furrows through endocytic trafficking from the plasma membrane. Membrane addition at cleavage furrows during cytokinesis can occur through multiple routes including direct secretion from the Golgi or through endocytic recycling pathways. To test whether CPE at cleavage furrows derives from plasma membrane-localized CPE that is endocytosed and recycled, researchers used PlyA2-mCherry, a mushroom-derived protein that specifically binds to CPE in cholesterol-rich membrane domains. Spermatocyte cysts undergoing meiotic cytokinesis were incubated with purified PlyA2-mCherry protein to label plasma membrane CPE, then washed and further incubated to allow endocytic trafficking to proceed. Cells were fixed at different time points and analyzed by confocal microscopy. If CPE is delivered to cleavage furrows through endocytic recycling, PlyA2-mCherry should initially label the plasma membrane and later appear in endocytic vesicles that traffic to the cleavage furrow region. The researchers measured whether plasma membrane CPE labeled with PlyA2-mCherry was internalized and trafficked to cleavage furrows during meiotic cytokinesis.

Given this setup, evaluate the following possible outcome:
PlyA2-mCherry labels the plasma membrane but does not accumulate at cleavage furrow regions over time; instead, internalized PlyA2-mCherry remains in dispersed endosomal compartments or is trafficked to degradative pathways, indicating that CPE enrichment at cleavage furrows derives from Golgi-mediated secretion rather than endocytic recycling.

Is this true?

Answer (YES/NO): NO